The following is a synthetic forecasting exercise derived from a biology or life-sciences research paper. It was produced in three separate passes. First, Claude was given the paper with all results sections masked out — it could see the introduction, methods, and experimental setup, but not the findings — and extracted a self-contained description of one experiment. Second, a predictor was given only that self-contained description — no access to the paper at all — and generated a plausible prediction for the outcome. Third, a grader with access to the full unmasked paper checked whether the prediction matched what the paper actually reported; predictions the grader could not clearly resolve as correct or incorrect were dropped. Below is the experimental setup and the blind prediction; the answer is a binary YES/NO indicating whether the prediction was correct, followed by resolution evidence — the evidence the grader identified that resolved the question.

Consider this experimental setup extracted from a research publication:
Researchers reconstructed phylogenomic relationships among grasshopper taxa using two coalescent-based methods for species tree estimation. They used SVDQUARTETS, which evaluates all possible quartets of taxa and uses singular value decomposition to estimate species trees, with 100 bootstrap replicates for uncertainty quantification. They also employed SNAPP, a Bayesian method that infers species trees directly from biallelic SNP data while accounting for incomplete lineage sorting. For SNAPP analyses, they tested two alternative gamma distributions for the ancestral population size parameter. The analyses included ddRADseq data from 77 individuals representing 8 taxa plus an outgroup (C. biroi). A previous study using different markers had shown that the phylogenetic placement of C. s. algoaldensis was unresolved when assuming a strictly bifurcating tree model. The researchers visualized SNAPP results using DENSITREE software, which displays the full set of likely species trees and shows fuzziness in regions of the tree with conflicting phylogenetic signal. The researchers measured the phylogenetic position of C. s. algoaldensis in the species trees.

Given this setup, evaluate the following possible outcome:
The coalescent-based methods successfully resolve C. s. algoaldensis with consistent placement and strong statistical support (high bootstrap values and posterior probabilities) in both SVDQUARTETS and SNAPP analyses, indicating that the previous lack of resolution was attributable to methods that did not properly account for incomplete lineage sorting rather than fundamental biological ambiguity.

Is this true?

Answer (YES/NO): NO